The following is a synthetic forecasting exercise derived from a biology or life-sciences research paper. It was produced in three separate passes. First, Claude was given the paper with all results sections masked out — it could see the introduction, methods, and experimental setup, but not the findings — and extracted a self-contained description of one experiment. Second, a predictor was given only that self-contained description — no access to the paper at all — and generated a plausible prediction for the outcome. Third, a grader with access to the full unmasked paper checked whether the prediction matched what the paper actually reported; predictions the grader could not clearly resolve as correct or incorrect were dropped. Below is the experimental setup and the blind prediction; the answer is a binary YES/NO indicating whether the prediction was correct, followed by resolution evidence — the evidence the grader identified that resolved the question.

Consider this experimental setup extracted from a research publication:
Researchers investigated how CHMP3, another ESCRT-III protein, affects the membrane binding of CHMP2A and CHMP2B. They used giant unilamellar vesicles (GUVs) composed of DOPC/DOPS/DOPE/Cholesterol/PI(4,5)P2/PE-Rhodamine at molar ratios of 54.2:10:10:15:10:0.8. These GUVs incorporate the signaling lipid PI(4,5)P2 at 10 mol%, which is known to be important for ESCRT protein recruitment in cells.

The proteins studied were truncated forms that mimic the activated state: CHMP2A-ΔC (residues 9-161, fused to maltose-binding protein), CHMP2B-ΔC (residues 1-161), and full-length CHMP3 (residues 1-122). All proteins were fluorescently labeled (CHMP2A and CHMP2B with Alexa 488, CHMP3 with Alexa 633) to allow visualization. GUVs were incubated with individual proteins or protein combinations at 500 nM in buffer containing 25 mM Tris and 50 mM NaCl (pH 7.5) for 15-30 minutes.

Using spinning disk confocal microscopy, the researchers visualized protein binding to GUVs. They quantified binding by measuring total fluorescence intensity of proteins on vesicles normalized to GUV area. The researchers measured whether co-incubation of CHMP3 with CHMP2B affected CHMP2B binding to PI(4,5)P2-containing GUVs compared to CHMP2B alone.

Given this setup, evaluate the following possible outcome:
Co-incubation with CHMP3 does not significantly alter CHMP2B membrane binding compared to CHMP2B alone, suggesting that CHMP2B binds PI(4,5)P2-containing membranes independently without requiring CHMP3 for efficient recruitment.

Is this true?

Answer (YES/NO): NO